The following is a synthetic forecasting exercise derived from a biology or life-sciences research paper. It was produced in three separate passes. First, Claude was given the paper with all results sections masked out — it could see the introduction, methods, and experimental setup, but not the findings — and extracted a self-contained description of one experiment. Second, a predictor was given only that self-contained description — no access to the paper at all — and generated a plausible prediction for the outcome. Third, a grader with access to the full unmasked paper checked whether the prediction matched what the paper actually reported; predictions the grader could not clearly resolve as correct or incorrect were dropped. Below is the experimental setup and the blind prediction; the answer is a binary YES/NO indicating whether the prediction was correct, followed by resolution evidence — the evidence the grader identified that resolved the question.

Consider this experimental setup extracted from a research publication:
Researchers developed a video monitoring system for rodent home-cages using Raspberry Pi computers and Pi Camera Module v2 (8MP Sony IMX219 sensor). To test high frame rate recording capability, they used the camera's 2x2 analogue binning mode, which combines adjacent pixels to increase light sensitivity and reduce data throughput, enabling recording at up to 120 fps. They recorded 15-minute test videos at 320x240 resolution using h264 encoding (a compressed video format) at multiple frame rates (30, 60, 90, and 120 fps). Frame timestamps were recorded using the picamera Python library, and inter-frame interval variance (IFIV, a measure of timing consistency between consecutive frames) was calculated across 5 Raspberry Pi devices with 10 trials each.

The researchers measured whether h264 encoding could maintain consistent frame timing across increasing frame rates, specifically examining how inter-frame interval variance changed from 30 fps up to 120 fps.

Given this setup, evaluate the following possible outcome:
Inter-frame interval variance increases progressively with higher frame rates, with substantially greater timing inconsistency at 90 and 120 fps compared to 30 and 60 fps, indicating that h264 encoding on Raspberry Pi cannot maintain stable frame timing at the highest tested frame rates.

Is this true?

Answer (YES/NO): NO